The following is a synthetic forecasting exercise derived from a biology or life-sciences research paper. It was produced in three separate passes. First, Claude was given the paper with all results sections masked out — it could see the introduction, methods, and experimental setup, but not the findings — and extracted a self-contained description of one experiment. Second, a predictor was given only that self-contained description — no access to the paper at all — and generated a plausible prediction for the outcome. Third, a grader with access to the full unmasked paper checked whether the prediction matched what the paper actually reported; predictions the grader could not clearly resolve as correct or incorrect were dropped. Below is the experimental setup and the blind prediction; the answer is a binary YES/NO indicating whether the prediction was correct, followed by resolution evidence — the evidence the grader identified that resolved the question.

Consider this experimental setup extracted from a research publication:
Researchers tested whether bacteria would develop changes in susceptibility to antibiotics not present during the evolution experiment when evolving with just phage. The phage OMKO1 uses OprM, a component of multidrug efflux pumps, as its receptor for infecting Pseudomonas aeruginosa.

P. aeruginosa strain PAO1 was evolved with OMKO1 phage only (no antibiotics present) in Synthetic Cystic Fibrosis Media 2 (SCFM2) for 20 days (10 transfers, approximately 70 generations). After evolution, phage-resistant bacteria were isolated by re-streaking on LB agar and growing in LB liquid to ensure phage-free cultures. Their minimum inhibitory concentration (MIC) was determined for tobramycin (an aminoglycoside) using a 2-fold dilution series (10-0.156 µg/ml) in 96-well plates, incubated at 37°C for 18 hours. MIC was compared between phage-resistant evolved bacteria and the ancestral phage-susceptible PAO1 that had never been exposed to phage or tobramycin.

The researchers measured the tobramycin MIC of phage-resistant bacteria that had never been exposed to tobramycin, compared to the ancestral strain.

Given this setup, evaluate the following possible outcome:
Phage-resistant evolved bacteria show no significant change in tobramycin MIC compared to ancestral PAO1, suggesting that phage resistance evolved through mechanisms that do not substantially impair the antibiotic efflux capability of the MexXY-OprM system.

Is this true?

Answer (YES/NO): NO